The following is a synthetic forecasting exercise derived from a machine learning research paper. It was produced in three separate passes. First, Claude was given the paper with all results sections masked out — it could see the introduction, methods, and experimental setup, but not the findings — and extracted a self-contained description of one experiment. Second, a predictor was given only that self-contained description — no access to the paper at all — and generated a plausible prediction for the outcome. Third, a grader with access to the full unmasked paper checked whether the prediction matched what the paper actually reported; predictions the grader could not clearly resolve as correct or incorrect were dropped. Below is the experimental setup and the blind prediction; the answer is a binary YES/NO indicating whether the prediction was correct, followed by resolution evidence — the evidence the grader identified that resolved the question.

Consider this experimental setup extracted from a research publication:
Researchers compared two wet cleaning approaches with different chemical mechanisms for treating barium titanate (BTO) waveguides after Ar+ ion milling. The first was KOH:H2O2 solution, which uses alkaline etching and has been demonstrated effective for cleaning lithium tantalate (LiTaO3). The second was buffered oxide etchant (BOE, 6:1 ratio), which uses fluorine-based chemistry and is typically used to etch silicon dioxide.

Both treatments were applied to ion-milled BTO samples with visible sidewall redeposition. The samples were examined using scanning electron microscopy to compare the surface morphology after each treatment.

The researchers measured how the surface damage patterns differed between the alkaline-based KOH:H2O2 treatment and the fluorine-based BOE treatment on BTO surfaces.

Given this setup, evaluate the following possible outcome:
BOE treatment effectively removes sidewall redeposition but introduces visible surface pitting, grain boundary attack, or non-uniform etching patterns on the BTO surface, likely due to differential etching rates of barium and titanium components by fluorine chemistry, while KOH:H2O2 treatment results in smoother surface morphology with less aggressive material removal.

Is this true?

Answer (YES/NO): NO